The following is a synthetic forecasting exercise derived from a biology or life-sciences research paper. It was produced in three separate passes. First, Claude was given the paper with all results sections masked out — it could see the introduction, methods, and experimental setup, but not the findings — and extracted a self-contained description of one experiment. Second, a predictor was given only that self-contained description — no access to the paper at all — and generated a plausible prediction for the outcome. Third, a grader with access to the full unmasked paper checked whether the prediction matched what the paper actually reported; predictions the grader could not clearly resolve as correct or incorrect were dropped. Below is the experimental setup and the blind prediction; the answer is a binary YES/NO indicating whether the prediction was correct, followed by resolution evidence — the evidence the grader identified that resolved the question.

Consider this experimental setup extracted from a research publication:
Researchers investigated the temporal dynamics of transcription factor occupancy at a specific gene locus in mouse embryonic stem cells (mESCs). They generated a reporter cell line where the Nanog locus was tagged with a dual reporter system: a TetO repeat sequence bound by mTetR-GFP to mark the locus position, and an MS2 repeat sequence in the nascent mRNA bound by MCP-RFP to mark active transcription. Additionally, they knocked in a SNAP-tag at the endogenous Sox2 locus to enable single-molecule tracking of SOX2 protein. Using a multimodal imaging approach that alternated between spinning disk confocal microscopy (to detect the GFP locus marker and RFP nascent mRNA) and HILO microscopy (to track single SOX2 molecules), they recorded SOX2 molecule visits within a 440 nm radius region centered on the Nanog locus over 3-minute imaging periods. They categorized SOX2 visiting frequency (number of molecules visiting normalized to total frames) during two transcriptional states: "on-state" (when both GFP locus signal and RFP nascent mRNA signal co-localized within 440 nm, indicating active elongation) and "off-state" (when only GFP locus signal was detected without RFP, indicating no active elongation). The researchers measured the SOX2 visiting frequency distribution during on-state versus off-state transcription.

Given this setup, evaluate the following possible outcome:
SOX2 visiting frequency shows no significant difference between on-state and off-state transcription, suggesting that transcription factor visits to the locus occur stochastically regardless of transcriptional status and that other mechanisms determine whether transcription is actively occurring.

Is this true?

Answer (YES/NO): NO